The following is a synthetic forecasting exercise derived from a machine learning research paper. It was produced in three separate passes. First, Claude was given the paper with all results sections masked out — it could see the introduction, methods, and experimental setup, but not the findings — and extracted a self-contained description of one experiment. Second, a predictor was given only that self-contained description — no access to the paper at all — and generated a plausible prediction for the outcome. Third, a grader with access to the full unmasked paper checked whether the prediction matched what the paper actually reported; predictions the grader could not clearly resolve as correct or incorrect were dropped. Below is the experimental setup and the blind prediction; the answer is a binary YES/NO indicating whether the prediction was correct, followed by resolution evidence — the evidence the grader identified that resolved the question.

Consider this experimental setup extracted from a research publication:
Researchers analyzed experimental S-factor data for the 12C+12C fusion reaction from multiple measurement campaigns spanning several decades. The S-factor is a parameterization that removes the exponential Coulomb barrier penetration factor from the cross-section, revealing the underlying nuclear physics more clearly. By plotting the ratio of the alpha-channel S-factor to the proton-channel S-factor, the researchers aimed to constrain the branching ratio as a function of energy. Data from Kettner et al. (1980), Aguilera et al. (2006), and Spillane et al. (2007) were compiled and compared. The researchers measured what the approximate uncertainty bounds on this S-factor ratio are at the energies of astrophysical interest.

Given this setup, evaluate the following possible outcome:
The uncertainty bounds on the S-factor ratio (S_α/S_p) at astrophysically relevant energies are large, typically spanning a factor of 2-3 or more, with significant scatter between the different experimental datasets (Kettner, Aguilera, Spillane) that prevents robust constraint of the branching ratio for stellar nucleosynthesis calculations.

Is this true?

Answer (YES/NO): YES